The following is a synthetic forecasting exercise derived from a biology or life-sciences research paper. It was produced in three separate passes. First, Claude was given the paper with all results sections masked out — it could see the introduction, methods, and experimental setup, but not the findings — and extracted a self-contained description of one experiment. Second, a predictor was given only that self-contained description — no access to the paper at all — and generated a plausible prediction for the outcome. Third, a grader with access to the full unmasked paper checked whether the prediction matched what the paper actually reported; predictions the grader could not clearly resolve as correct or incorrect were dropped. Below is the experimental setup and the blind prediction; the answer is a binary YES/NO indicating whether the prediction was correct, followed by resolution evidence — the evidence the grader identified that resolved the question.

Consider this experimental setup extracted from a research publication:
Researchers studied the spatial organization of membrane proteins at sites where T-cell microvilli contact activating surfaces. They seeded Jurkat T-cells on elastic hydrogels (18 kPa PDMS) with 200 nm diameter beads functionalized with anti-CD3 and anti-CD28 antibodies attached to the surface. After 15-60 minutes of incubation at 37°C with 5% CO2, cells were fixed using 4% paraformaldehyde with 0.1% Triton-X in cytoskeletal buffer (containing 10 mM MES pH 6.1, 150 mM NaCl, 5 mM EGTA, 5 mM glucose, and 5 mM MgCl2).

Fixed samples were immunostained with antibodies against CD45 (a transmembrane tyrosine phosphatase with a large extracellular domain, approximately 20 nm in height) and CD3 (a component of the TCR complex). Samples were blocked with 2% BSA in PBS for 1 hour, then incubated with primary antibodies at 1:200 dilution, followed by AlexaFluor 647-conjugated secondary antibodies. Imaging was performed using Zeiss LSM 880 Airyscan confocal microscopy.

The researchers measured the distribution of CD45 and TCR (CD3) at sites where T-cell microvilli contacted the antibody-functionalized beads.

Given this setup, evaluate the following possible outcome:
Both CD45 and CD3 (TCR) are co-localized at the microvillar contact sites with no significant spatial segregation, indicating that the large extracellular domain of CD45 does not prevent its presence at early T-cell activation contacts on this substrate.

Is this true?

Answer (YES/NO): NO